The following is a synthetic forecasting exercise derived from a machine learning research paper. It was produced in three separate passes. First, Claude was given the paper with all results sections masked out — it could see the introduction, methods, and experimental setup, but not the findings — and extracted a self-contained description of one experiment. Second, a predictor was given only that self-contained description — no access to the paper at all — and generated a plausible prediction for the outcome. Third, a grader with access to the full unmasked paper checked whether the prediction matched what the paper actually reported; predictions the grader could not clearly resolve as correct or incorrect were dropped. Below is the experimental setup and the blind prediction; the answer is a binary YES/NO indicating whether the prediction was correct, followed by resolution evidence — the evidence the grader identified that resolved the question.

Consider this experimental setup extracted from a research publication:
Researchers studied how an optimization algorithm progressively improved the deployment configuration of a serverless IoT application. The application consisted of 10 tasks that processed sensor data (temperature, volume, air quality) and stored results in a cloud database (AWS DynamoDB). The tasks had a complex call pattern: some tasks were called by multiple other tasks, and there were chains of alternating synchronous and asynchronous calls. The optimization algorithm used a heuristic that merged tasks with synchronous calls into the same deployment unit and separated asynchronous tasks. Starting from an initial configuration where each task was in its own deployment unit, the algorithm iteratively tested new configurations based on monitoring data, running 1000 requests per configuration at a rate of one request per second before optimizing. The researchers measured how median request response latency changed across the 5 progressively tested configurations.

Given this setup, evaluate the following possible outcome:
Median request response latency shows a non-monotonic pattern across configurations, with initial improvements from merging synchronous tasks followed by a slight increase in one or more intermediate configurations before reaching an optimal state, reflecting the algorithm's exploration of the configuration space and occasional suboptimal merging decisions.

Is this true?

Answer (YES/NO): NO